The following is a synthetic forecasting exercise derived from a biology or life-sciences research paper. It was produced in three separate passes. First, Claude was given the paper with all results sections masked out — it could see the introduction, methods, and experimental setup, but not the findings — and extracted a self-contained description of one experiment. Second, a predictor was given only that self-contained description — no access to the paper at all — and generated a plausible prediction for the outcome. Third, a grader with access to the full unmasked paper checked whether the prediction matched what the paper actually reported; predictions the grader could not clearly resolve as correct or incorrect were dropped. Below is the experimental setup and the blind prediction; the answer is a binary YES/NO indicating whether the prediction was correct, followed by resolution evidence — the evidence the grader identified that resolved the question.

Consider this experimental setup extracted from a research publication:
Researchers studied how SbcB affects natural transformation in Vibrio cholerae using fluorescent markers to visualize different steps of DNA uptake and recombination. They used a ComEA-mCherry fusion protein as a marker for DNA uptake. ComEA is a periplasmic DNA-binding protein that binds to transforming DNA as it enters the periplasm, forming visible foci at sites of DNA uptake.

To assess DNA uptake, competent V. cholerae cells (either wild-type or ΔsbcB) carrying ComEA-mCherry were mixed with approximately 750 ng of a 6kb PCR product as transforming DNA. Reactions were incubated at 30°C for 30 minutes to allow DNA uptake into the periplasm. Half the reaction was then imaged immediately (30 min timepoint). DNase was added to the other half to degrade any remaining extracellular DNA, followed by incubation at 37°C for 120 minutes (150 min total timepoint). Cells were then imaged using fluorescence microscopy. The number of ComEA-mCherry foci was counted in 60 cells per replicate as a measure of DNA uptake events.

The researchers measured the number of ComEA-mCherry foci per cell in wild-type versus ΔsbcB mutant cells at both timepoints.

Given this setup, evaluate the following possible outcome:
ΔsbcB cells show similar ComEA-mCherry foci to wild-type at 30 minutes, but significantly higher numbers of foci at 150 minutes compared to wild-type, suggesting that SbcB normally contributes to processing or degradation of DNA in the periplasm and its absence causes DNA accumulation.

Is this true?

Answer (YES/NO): NO